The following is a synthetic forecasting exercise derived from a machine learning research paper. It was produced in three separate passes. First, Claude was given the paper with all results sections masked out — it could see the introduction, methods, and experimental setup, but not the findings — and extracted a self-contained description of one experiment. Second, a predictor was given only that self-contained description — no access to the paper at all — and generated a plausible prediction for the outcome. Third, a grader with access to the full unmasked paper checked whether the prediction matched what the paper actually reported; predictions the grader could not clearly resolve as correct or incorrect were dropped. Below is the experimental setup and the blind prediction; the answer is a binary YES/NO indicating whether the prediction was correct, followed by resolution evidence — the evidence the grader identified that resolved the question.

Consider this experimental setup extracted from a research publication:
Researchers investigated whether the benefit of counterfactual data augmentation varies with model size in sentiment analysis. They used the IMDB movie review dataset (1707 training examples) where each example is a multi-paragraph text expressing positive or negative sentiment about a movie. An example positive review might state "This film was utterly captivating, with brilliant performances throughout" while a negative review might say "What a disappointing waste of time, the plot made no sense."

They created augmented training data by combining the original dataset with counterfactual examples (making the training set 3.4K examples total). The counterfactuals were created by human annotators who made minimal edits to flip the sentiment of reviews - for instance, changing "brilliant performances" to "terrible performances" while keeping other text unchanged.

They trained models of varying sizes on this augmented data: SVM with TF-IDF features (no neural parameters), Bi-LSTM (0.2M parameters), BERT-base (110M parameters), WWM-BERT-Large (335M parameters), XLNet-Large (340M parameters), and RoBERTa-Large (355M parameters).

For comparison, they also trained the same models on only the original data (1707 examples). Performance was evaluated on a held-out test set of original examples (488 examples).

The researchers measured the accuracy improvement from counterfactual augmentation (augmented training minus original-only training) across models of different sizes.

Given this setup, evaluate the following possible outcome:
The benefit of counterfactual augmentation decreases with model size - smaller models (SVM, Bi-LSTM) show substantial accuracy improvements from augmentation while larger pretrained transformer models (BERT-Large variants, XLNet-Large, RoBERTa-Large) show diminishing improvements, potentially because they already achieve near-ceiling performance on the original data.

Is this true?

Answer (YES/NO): YES